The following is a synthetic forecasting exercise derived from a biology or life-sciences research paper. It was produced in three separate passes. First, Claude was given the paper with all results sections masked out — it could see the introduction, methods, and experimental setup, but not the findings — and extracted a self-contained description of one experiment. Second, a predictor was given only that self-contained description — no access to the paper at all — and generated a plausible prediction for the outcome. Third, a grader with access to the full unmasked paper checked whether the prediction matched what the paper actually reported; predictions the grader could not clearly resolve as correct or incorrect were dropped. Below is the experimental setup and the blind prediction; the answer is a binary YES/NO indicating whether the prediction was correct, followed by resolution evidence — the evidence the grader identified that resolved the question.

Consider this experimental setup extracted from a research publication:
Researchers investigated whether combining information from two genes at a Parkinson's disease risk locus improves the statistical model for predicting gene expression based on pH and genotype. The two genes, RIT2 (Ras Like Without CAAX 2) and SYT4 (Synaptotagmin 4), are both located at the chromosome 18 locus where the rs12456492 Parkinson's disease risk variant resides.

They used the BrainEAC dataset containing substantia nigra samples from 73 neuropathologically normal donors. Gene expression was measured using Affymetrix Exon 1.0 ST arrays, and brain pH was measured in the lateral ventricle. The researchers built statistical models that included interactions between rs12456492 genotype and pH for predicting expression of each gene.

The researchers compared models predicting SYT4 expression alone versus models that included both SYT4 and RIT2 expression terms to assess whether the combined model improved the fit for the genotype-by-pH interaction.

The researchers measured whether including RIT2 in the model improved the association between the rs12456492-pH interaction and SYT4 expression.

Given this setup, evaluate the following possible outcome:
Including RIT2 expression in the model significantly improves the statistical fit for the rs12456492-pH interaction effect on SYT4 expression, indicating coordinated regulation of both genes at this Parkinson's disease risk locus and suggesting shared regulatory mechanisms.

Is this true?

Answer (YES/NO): YES